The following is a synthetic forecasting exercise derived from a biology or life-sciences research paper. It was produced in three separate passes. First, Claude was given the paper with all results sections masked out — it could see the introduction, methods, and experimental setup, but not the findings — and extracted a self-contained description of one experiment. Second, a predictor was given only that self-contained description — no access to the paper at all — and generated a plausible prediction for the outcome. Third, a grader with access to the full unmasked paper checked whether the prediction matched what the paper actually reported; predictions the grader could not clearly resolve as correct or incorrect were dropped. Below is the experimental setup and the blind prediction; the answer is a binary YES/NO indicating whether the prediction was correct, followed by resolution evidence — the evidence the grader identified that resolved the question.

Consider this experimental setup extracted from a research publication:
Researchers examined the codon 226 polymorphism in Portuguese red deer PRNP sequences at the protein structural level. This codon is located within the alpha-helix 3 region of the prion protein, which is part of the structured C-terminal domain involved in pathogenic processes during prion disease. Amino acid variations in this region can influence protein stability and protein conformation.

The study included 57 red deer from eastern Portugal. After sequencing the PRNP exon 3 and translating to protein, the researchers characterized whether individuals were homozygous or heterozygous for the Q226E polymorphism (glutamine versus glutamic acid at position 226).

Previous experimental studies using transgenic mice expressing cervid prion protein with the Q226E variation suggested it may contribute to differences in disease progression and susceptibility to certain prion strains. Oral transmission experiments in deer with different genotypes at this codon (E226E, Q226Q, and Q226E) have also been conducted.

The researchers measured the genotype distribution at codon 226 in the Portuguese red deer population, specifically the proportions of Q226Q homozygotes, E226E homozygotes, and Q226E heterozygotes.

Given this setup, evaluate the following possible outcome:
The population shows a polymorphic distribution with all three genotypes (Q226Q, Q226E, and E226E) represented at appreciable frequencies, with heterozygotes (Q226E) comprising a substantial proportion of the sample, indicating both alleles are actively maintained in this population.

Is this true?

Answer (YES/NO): NO